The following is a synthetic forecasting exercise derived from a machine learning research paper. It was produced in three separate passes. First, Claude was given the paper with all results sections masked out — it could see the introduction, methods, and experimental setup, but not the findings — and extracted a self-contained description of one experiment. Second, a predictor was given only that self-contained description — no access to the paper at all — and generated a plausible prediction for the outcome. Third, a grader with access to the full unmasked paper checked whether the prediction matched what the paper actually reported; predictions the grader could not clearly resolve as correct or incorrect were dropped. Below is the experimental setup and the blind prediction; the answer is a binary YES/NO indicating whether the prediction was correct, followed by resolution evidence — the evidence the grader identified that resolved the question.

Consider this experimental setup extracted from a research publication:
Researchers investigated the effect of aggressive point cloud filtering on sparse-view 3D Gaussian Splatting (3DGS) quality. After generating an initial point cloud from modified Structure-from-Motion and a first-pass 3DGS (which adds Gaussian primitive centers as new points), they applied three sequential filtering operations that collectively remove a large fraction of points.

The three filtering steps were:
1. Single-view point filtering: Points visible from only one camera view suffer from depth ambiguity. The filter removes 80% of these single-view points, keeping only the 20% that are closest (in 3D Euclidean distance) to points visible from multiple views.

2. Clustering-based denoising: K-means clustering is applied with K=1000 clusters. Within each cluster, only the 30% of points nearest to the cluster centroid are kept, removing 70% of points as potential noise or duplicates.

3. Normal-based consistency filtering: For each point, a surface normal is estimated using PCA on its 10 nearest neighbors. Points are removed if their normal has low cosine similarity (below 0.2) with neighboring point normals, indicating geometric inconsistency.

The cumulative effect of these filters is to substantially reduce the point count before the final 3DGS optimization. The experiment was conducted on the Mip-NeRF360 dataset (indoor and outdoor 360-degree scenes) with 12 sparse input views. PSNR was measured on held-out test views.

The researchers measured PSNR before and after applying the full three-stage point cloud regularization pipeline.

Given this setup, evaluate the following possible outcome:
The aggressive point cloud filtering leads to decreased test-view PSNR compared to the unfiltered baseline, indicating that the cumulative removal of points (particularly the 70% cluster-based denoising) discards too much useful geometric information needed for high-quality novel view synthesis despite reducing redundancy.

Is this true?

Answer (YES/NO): NO